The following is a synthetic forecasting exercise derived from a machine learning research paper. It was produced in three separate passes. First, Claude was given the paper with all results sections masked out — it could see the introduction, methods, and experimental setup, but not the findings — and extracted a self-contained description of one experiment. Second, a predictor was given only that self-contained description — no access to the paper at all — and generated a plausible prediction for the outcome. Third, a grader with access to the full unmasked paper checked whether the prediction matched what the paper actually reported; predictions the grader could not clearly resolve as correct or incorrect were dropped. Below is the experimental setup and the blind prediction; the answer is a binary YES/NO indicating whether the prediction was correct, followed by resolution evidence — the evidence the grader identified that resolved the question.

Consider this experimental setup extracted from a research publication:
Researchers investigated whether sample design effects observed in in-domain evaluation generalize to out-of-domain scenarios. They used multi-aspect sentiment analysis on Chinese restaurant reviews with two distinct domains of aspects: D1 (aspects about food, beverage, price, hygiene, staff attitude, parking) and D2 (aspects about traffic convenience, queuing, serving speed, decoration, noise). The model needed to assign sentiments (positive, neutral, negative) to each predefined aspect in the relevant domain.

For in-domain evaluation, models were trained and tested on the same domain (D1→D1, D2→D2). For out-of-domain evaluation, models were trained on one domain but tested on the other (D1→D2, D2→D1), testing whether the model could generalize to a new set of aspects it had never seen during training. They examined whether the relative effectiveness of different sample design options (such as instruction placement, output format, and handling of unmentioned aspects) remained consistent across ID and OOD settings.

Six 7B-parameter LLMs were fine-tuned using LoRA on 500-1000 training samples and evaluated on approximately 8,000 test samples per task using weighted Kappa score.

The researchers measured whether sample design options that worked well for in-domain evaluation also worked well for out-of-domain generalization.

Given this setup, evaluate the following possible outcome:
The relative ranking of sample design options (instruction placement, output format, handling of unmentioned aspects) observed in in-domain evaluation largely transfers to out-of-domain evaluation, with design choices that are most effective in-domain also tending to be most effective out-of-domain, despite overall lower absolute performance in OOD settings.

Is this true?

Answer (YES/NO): YES